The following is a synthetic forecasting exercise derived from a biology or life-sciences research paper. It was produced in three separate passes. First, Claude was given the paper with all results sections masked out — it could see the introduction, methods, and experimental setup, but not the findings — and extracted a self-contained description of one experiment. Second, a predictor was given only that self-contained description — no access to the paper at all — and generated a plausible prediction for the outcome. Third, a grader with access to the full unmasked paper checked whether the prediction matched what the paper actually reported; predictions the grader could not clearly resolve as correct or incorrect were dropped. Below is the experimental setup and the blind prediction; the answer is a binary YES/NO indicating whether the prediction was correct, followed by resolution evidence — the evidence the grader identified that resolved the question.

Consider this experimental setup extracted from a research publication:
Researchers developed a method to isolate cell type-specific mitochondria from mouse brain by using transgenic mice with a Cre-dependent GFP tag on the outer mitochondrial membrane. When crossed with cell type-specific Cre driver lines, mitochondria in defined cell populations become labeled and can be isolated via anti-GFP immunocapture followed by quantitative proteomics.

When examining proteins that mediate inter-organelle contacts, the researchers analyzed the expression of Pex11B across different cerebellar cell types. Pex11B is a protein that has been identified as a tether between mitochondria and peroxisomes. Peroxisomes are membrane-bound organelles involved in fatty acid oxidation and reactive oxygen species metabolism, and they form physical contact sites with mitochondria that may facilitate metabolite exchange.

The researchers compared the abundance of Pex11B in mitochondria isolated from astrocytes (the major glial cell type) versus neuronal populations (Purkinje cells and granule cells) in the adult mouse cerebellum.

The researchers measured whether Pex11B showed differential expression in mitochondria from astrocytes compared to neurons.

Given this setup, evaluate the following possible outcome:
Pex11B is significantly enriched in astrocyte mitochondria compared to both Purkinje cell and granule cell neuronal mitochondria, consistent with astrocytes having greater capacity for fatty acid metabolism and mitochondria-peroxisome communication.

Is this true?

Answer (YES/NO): YES